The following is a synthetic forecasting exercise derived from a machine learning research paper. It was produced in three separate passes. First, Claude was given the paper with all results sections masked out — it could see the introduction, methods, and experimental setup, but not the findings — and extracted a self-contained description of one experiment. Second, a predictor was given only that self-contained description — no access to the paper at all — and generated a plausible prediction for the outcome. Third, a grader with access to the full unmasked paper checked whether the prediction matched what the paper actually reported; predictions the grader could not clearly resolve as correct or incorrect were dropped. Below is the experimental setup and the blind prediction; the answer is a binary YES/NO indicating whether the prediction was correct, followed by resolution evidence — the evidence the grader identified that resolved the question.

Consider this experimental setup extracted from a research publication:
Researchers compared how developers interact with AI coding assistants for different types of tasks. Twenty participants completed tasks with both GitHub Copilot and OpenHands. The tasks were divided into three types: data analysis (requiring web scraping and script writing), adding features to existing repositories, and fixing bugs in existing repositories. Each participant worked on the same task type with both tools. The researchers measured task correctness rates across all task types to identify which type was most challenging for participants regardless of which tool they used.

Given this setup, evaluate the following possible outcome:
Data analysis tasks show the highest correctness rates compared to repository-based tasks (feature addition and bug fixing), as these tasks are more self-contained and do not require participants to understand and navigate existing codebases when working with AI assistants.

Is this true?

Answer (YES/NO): NO